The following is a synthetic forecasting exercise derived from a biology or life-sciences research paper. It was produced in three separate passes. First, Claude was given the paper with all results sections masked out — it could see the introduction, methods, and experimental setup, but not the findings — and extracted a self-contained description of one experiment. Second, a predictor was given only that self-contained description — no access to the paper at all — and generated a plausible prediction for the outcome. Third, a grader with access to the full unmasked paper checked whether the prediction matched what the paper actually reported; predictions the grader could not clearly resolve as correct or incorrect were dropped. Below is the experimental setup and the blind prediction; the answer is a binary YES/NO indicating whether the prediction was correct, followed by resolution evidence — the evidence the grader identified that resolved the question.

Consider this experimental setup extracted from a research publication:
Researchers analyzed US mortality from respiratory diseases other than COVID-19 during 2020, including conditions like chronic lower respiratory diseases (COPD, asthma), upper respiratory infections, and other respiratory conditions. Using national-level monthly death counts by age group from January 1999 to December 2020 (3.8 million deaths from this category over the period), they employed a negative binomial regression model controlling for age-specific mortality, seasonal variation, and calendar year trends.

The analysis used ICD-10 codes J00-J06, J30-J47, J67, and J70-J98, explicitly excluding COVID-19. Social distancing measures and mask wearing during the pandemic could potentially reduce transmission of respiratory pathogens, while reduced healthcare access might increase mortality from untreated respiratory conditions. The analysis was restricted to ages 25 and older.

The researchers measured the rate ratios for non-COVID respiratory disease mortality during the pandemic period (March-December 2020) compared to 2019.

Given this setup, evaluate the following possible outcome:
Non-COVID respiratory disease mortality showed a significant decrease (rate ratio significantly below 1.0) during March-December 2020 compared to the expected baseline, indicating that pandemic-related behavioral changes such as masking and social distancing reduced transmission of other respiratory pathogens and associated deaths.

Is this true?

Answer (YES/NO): NO